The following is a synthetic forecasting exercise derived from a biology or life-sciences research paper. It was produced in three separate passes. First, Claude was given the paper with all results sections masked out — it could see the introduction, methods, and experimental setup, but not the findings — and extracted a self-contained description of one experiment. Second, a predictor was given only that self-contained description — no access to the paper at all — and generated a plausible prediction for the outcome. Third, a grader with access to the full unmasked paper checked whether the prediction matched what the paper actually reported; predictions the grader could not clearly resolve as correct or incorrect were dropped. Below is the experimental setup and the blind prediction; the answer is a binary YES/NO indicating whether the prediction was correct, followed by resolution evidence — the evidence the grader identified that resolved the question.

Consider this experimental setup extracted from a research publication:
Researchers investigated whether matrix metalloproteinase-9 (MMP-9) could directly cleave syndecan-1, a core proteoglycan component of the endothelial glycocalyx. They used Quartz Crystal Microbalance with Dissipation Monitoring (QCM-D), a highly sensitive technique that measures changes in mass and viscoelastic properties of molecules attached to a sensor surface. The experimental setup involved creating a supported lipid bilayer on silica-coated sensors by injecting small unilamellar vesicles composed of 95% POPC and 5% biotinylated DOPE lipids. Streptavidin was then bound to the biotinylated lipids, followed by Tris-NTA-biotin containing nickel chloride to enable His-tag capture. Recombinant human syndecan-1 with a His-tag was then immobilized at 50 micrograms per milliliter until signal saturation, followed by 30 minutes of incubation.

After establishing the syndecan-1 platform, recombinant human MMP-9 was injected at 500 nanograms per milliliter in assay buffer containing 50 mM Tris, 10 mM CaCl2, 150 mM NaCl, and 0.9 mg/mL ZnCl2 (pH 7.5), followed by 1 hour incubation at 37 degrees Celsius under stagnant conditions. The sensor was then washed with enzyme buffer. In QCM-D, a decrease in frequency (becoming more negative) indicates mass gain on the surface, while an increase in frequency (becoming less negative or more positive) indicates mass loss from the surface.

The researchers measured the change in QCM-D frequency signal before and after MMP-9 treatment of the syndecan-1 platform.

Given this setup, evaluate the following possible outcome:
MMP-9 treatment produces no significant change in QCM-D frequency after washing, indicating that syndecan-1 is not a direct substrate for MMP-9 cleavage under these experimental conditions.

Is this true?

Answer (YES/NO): NO